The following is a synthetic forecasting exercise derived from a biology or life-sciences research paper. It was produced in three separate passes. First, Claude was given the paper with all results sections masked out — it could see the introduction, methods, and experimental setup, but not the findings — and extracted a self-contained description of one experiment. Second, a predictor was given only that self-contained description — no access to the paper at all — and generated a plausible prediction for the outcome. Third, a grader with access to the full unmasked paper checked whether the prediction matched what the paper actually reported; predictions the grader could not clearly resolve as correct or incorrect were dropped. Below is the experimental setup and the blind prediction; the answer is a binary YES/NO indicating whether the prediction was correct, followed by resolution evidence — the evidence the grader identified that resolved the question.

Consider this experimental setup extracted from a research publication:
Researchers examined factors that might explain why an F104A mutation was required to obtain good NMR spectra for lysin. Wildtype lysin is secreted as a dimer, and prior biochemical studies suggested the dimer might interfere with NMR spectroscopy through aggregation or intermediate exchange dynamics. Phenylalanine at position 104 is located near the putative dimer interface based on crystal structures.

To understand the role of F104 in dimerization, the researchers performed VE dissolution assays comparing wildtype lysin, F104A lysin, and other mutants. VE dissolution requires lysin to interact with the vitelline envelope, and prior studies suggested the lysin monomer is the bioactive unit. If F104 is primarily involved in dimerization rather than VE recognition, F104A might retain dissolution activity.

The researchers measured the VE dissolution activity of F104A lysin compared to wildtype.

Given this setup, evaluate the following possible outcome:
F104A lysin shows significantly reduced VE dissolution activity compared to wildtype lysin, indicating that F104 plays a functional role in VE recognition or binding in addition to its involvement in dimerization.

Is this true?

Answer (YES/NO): NO